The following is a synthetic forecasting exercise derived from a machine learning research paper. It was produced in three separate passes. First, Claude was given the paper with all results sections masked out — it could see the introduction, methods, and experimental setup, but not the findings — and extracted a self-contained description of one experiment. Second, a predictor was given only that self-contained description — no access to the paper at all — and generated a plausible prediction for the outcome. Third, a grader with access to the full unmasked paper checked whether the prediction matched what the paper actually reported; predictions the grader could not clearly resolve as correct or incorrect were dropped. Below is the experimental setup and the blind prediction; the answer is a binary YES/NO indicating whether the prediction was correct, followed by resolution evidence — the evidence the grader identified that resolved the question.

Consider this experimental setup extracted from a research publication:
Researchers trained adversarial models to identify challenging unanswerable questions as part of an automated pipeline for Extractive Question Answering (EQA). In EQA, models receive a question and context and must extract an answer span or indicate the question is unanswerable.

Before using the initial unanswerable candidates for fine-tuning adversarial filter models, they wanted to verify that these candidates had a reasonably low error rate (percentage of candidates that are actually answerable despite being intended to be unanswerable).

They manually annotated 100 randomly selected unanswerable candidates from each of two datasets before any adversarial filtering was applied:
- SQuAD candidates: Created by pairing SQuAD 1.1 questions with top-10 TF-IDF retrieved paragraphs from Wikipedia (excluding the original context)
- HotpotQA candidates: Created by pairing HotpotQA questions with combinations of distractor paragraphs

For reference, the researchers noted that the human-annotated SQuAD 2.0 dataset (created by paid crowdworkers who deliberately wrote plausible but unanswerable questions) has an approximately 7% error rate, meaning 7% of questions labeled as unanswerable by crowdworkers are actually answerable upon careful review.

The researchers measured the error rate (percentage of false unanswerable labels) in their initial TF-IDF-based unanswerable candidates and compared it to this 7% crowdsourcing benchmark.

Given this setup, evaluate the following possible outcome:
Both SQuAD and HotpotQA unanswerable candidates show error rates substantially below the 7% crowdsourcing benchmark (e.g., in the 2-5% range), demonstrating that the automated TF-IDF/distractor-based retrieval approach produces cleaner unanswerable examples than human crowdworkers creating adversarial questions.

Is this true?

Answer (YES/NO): YES